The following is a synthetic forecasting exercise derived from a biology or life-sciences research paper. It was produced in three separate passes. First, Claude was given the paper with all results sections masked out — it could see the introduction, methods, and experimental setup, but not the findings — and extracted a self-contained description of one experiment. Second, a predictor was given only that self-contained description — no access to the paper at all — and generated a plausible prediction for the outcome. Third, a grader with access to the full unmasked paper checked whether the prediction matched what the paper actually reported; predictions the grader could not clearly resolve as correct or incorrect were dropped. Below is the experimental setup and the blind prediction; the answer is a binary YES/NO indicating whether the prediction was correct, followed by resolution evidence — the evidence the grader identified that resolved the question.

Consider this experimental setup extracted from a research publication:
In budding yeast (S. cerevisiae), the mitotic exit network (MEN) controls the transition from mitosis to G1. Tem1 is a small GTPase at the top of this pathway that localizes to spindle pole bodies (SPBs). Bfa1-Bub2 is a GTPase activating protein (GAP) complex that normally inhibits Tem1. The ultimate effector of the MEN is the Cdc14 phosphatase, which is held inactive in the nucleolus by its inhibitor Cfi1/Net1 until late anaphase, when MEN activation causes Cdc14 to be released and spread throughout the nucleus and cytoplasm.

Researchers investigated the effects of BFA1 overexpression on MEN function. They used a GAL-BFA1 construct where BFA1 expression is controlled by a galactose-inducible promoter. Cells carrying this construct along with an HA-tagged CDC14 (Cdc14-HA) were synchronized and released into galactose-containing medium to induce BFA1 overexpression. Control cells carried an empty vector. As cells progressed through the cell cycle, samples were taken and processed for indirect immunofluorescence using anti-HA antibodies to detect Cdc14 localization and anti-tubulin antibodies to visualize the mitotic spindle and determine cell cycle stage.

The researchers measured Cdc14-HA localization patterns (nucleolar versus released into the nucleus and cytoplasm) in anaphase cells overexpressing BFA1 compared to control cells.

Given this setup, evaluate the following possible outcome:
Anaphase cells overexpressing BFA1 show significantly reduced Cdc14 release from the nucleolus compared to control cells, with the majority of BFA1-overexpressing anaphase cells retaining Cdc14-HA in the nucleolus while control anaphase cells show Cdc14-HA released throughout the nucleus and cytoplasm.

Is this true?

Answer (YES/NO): YES